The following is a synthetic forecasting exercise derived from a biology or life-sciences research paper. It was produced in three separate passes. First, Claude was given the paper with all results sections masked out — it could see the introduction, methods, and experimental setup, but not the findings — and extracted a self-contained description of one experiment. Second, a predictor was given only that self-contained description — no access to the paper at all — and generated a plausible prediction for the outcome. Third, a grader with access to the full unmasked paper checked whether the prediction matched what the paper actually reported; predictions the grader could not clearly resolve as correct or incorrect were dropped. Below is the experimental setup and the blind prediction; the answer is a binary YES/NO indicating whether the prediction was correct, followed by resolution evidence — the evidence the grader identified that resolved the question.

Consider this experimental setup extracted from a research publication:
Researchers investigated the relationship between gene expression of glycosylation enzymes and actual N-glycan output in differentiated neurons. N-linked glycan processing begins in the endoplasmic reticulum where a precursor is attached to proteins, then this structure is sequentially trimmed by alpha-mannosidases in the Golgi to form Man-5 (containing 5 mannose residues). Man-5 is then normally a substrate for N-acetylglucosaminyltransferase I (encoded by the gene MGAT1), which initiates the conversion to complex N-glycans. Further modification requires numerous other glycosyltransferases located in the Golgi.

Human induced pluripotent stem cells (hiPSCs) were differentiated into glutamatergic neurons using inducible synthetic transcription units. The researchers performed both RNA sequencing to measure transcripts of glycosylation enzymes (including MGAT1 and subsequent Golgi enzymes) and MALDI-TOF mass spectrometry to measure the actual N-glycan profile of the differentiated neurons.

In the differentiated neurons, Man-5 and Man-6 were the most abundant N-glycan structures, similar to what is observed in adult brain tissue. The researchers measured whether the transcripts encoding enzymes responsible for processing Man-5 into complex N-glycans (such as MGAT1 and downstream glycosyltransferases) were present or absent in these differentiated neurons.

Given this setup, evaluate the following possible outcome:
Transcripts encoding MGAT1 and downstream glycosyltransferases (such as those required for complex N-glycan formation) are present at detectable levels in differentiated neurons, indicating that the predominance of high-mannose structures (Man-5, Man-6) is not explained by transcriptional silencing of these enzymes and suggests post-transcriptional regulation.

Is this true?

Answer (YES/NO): YES